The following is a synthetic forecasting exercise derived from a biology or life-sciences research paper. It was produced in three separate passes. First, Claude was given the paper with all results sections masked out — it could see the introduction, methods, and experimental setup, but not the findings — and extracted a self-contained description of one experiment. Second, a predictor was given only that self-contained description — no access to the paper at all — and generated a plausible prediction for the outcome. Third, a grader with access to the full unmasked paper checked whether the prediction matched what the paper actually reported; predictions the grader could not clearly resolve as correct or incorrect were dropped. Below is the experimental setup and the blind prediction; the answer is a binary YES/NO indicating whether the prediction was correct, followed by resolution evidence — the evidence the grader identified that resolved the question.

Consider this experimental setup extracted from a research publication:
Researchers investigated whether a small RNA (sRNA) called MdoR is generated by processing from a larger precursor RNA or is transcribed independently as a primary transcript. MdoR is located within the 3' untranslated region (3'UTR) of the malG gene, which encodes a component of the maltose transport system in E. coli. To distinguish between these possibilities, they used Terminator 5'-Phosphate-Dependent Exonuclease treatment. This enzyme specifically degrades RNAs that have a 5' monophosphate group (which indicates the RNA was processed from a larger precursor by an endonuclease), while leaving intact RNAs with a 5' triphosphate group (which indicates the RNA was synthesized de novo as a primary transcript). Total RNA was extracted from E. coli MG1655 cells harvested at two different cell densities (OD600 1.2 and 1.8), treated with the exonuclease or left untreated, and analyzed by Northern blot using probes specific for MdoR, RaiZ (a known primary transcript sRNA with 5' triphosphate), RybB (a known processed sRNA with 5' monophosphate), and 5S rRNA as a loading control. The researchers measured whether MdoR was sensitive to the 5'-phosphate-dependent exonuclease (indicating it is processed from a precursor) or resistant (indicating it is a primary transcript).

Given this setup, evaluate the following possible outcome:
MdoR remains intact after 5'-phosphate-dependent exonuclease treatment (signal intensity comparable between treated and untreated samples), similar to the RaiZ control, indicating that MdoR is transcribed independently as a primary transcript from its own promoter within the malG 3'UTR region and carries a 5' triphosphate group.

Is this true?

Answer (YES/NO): NO